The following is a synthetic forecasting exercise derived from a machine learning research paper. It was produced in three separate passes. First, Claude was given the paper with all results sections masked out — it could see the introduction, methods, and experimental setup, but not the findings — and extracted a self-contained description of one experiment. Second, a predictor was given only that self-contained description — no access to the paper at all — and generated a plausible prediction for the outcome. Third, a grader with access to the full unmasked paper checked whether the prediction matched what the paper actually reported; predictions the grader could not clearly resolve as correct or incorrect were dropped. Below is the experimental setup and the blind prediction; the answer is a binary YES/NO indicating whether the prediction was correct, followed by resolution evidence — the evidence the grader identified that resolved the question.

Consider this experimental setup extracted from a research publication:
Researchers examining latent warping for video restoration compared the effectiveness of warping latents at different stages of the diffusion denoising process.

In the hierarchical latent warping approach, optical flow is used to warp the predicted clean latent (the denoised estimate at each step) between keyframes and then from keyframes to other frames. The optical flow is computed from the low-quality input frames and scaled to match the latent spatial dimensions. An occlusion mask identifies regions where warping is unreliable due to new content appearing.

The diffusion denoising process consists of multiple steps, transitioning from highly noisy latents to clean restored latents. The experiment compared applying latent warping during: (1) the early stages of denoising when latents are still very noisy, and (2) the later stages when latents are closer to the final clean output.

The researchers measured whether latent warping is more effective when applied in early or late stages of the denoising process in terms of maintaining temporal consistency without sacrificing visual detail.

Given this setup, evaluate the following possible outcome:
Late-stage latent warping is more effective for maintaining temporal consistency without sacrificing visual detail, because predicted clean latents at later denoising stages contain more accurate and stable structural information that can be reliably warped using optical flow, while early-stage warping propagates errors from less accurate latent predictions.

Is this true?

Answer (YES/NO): NO